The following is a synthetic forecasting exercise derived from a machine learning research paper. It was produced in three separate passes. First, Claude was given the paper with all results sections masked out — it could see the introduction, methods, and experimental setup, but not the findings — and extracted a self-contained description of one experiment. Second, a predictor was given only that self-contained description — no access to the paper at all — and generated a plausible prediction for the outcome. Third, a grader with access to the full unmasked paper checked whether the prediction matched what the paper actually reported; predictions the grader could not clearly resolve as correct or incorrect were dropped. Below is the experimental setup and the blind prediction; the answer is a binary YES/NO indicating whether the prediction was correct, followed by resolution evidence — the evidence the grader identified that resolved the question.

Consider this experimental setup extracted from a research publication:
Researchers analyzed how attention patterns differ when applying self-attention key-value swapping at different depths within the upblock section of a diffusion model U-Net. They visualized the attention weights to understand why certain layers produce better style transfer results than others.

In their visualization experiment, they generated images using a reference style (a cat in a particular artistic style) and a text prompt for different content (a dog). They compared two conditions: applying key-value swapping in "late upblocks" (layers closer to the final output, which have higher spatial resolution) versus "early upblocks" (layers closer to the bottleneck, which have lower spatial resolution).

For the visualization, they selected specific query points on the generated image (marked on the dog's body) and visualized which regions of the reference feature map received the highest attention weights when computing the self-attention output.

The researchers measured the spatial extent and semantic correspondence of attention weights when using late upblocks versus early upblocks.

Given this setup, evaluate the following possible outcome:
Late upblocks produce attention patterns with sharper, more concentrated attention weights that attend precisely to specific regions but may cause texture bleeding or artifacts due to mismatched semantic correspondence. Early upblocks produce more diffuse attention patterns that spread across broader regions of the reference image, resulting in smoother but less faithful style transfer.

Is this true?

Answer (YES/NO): NO